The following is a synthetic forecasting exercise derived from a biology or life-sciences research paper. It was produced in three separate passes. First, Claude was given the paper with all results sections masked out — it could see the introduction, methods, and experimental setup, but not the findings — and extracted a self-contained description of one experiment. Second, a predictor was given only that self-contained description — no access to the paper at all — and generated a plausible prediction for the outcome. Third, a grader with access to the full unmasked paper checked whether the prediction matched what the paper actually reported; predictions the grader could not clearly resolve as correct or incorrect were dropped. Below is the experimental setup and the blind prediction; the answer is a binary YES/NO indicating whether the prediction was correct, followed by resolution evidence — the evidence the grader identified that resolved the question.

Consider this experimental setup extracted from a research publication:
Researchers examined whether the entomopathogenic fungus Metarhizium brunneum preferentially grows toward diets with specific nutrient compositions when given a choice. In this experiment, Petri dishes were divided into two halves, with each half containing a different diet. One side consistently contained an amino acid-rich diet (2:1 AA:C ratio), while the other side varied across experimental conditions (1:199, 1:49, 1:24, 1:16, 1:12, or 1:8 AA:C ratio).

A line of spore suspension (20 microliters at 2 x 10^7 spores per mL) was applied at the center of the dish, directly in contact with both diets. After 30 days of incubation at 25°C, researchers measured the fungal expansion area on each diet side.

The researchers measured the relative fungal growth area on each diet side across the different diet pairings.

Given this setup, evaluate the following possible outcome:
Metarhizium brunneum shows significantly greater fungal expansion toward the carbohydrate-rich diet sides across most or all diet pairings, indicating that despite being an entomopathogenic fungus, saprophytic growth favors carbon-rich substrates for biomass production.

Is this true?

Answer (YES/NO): YES